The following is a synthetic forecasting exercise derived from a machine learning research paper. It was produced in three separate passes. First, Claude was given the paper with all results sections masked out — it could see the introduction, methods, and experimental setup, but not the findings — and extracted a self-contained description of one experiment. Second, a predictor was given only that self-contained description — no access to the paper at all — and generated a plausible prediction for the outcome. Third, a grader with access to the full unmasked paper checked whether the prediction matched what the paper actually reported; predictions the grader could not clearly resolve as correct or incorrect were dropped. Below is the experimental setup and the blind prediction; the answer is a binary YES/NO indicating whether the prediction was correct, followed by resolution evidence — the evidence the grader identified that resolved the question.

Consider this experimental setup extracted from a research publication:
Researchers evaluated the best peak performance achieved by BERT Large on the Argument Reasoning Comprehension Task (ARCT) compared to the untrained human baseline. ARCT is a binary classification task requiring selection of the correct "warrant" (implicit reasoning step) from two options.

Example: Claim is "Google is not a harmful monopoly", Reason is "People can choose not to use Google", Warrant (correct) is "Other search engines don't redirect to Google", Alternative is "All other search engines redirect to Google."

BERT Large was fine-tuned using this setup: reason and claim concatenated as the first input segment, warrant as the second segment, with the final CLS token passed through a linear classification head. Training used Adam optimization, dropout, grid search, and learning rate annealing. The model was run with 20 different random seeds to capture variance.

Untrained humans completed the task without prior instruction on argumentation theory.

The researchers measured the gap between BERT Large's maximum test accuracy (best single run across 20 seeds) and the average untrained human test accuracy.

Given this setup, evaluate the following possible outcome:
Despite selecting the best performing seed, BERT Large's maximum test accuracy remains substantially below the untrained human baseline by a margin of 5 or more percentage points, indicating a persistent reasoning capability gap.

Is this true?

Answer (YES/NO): NO